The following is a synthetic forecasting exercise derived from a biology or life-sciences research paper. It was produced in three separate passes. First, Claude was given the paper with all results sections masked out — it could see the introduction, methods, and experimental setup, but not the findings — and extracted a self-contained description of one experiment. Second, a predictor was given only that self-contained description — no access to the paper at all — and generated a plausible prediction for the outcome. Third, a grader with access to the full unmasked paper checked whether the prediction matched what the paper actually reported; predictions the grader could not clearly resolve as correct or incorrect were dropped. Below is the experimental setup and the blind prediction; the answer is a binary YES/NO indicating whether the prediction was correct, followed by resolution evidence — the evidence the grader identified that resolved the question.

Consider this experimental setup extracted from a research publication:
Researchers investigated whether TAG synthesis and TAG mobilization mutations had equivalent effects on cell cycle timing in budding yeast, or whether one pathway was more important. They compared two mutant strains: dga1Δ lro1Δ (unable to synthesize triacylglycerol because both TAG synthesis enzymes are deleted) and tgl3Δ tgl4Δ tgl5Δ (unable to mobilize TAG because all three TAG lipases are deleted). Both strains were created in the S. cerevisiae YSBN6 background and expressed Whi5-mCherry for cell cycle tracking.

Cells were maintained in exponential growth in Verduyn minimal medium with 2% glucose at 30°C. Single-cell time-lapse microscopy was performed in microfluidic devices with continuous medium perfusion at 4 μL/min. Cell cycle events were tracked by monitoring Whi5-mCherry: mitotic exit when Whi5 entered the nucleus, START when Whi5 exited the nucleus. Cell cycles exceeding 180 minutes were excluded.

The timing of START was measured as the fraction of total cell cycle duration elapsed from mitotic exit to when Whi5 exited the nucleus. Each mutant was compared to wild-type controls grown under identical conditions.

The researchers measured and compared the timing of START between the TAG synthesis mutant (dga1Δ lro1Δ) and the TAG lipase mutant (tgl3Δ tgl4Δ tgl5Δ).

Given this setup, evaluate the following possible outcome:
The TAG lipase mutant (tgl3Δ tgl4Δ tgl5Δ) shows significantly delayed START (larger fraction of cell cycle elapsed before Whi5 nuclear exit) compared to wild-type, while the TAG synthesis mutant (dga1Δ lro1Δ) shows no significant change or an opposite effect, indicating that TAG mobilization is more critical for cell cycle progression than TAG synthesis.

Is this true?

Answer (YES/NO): NO